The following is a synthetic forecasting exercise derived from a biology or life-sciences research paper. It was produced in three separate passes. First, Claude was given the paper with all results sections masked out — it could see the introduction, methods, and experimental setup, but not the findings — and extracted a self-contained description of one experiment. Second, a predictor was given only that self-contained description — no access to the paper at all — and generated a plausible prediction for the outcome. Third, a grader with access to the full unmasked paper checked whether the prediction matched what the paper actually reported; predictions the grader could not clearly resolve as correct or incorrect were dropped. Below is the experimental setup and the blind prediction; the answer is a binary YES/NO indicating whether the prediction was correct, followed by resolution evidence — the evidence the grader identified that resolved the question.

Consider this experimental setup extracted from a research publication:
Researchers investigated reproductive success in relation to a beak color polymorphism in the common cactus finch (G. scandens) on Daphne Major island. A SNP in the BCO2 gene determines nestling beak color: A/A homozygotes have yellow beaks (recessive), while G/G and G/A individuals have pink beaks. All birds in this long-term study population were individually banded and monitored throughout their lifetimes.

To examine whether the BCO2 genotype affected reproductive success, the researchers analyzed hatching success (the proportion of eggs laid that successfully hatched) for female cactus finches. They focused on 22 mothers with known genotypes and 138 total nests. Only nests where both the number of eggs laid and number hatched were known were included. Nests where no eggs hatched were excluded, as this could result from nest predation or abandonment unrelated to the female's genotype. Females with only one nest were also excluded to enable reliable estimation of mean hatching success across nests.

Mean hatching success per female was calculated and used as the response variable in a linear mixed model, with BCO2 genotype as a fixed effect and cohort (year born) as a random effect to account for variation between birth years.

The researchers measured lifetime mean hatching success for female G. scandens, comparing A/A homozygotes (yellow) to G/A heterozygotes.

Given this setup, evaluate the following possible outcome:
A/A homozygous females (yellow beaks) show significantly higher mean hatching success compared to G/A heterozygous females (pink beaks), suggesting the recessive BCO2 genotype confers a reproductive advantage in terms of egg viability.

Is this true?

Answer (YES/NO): YES